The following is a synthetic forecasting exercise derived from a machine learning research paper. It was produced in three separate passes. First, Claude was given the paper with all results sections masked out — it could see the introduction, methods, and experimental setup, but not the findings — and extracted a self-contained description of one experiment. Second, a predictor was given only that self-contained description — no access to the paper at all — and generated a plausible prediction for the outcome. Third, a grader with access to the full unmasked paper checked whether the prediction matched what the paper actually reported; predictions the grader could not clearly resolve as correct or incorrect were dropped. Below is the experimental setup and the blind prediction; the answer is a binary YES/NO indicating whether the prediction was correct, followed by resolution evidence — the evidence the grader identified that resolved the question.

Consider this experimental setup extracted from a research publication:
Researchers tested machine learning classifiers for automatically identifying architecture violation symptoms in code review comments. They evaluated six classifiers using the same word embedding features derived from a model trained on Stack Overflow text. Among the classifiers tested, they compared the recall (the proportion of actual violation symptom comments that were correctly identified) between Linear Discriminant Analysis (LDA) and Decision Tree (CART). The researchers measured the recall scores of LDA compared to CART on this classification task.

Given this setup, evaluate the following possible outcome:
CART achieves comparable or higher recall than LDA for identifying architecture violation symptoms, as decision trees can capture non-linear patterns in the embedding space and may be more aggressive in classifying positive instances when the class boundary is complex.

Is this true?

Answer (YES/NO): YES